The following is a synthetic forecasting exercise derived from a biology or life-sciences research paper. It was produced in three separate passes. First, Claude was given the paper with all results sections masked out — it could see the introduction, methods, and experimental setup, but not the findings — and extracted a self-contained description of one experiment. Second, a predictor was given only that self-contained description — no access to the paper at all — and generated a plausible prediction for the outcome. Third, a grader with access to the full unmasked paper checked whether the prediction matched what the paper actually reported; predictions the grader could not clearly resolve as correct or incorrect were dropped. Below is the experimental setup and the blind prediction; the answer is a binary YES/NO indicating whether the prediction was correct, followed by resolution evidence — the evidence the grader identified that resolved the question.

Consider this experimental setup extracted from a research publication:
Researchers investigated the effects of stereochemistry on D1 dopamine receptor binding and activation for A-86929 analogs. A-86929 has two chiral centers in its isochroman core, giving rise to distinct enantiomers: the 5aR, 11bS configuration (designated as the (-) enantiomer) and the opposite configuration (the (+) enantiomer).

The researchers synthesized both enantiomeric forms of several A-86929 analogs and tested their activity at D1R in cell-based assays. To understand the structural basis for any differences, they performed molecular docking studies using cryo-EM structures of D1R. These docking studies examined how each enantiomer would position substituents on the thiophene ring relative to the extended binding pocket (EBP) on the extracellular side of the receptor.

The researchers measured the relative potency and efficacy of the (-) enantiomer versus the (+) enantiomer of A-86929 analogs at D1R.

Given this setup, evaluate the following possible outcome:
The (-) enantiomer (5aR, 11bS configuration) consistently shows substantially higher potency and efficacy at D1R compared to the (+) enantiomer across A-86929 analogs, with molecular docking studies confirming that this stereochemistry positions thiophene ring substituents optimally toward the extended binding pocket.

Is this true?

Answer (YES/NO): NO